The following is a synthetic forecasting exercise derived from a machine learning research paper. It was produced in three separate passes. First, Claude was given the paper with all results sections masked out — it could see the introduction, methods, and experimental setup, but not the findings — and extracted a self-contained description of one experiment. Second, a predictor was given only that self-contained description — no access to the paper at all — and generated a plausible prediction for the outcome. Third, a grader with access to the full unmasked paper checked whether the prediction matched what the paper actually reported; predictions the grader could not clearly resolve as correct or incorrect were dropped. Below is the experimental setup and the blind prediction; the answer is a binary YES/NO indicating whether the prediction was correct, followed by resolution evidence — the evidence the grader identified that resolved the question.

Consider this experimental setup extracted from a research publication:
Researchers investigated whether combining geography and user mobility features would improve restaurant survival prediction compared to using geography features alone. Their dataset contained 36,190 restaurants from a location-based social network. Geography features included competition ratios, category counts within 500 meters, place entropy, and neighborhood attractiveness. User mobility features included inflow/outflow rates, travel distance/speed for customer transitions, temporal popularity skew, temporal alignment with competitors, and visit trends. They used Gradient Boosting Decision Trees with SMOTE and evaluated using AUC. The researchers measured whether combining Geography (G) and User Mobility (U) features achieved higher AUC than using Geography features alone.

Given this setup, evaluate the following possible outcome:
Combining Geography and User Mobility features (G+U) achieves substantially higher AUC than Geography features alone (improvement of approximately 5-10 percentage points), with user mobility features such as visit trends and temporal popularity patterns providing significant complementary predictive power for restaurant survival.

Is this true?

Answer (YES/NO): NO